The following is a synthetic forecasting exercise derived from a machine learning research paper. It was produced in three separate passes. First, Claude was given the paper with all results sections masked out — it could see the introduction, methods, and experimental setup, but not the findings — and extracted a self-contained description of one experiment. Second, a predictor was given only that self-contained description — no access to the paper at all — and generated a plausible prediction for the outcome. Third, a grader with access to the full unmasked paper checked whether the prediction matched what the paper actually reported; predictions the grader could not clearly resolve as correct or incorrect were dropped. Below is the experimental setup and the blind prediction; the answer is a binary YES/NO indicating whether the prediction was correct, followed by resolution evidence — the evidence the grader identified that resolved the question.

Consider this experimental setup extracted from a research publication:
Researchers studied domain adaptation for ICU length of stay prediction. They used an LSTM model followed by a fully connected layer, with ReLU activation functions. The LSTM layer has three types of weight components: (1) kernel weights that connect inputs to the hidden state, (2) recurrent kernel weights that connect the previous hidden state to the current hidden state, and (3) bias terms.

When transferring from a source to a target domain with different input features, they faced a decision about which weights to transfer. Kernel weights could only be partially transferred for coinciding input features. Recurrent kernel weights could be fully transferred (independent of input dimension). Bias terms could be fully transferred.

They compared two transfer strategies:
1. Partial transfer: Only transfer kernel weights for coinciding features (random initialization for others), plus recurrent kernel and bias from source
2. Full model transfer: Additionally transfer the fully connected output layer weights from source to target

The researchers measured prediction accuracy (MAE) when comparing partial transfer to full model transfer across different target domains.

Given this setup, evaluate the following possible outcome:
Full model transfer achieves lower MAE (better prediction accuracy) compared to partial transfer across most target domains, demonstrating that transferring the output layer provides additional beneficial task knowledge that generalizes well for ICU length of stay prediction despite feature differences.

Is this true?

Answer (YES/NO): NO